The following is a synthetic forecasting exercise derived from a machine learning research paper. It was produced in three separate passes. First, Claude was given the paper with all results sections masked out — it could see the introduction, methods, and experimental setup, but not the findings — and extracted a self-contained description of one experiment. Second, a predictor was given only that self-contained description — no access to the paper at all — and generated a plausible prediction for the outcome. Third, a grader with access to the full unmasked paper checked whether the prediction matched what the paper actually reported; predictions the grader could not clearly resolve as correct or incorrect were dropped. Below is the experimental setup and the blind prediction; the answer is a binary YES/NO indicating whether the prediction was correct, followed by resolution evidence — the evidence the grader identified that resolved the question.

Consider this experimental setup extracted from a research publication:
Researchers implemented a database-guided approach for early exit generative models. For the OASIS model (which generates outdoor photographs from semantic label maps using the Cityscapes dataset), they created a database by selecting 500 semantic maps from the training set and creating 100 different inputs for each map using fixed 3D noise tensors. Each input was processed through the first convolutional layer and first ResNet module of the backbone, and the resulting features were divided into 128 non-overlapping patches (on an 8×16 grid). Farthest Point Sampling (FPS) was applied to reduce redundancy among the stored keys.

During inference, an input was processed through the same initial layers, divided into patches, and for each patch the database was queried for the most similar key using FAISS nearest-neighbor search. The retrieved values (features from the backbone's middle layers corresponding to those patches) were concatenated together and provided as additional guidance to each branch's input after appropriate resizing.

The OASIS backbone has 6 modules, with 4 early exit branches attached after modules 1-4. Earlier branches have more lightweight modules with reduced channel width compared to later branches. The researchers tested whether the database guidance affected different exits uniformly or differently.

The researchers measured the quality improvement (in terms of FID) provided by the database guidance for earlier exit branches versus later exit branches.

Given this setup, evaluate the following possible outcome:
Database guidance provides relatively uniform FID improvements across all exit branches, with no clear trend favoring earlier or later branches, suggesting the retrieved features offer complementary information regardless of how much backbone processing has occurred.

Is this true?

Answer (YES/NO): NO